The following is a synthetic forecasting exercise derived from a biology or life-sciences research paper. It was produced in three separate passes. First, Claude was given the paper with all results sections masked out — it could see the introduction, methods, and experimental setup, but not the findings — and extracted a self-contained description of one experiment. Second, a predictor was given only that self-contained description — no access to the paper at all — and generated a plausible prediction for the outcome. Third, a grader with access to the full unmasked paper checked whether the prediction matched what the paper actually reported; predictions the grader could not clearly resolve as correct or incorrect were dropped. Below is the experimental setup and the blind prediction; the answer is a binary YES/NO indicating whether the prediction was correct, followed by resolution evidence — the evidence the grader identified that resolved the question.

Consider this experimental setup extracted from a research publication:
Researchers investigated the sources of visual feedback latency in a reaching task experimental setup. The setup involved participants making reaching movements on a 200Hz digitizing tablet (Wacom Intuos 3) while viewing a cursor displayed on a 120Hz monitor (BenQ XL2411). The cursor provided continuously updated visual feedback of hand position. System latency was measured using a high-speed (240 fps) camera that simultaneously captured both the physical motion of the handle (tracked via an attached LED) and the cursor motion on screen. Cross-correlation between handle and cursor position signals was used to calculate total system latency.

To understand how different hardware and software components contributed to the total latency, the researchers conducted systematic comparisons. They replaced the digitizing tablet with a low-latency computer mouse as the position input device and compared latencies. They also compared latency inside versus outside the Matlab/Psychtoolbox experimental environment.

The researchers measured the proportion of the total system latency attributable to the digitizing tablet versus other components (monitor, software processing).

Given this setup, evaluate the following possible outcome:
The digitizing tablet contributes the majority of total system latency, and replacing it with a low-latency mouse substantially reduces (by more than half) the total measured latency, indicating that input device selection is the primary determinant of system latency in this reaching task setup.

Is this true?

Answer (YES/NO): YES